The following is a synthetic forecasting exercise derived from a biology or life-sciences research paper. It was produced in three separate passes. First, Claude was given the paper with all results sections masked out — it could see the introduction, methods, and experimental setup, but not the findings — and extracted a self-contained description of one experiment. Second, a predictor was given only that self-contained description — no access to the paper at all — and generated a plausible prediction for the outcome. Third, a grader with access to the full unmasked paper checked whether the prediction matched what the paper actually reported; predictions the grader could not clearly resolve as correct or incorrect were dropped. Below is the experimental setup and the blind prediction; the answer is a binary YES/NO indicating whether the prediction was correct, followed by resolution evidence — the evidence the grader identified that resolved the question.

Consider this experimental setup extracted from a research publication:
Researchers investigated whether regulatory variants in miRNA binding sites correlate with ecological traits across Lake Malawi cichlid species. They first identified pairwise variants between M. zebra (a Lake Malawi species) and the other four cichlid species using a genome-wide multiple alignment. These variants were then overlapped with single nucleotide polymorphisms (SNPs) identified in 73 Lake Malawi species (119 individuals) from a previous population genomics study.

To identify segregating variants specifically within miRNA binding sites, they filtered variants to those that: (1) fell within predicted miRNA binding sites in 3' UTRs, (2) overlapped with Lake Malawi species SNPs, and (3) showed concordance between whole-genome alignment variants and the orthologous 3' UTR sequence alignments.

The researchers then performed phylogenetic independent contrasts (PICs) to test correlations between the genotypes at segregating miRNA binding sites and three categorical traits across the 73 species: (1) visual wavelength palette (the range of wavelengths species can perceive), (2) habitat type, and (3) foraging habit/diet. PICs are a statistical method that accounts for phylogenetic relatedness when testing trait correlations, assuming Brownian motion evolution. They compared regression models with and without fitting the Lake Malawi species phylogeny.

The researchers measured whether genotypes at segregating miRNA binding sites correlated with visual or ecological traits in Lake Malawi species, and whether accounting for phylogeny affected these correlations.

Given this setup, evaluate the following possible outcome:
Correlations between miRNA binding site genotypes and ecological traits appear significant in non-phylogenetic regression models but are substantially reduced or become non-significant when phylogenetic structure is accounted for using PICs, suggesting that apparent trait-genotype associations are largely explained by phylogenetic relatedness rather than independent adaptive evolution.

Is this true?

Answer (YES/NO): NO